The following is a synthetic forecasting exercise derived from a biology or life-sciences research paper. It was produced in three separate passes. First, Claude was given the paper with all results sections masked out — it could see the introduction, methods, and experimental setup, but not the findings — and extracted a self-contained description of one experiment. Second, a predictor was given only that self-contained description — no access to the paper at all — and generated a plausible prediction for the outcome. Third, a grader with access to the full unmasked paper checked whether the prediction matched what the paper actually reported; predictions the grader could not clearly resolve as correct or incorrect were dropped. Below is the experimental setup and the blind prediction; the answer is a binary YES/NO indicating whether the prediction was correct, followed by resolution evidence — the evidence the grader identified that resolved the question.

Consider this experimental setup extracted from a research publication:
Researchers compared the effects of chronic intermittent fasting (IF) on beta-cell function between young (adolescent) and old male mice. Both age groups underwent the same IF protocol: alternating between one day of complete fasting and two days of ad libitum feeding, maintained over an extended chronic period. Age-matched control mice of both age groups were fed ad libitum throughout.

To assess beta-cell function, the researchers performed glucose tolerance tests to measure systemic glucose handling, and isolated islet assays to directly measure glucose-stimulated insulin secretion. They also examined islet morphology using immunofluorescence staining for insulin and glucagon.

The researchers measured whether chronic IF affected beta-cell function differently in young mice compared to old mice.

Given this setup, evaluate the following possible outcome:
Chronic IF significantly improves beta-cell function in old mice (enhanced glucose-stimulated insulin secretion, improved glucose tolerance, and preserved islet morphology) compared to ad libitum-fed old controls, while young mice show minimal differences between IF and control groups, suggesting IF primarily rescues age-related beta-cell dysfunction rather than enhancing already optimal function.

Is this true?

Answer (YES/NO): NO